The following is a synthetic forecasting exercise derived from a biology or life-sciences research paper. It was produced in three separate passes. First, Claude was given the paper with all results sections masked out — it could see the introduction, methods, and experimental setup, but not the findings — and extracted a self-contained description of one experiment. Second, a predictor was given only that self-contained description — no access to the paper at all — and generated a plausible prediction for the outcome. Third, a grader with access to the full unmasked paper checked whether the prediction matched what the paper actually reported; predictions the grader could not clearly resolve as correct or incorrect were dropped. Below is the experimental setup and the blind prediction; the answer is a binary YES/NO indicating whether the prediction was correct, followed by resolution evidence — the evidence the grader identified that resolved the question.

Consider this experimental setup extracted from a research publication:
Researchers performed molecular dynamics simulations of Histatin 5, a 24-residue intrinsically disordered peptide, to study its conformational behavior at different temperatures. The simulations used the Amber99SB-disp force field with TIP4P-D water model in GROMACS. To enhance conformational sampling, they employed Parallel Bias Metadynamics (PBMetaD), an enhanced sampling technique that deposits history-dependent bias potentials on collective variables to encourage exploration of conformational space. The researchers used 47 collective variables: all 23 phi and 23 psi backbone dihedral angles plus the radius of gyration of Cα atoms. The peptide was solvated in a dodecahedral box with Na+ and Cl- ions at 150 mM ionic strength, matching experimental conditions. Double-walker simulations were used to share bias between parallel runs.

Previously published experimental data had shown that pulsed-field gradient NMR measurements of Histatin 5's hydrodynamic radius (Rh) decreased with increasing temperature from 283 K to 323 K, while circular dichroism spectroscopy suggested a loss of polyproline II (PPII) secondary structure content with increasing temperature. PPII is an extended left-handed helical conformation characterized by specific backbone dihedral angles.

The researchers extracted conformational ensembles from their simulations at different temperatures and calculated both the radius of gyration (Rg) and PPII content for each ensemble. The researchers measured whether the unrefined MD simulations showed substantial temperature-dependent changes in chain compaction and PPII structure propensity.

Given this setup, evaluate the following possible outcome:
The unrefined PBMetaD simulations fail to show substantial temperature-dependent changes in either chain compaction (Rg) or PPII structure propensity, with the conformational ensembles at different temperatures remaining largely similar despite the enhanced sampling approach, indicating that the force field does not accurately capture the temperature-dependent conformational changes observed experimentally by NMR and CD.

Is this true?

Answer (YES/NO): YES